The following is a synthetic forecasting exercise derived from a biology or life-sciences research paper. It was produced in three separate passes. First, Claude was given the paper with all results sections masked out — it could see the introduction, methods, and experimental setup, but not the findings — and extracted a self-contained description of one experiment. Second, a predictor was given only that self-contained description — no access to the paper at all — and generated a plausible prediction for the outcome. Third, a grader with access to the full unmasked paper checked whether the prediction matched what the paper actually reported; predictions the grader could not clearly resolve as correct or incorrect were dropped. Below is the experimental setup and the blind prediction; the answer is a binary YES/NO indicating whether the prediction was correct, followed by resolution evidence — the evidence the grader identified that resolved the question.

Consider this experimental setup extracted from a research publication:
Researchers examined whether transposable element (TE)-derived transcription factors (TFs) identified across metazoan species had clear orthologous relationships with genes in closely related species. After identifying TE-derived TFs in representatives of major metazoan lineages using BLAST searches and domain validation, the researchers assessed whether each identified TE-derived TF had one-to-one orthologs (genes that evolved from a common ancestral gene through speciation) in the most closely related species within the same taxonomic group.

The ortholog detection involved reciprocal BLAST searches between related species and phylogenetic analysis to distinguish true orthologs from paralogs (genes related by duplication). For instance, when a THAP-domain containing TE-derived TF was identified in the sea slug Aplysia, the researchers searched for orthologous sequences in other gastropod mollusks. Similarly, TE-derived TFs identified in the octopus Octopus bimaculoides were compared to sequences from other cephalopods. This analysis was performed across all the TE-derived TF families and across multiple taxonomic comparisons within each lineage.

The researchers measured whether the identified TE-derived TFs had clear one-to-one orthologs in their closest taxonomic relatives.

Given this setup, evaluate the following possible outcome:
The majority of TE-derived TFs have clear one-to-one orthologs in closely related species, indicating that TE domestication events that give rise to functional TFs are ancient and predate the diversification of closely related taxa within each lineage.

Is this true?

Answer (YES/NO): NO